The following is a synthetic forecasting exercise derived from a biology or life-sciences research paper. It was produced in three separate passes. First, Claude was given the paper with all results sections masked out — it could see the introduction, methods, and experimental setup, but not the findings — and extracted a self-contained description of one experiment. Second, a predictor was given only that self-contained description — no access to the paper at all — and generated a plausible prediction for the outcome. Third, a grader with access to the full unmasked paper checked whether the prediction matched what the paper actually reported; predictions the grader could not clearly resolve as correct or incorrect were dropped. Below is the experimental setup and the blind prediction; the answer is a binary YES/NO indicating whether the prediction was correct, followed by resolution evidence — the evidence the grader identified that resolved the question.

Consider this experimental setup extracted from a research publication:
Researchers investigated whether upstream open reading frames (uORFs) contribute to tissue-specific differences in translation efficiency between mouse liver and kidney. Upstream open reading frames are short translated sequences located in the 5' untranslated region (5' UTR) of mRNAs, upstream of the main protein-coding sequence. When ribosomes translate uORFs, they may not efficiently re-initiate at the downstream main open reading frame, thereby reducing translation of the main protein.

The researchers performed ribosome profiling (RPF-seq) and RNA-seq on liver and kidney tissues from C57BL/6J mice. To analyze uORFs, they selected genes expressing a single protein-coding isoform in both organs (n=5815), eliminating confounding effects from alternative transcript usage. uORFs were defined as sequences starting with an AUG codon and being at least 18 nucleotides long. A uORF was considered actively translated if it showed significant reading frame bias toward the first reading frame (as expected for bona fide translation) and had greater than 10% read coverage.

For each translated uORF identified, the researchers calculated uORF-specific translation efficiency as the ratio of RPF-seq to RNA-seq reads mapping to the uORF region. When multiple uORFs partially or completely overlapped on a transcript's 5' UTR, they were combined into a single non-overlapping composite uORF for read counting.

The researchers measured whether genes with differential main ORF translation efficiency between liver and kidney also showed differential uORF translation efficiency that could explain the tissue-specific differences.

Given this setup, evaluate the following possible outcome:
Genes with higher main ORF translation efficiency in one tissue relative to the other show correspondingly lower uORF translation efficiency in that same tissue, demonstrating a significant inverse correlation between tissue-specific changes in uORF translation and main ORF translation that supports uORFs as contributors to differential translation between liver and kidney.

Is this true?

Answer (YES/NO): NO